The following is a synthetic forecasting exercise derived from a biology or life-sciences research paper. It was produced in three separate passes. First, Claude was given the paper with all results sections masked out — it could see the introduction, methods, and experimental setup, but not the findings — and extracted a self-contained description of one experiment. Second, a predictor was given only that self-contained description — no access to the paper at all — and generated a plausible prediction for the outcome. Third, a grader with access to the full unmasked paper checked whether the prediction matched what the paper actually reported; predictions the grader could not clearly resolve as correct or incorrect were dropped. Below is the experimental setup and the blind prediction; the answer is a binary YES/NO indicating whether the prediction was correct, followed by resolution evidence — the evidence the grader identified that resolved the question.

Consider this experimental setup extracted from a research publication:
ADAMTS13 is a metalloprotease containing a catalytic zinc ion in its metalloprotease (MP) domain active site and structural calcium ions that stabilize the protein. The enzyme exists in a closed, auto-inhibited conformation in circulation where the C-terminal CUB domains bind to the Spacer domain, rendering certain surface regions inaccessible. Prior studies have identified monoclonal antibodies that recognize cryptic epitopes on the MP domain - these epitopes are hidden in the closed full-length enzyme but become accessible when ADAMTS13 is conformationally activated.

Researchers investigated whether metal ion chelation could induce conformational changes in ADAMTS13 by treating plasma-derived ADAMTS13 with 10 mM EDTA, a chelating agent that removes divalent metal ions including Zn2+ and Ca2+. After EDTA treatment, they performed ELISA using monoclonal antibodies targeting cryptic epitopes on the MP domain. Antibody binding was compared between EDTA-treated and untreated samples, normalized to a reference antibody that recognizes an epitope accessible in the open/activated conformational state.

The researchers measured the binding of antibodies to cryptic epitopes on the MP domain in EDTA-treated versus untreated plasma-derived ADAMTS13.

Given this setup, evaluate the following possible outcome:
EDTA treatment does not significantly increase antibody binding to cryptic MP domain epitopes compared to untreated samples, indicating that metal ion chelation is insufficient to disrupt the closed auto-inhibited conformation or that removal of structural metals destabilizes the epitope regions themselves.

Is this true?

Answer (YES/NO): YES